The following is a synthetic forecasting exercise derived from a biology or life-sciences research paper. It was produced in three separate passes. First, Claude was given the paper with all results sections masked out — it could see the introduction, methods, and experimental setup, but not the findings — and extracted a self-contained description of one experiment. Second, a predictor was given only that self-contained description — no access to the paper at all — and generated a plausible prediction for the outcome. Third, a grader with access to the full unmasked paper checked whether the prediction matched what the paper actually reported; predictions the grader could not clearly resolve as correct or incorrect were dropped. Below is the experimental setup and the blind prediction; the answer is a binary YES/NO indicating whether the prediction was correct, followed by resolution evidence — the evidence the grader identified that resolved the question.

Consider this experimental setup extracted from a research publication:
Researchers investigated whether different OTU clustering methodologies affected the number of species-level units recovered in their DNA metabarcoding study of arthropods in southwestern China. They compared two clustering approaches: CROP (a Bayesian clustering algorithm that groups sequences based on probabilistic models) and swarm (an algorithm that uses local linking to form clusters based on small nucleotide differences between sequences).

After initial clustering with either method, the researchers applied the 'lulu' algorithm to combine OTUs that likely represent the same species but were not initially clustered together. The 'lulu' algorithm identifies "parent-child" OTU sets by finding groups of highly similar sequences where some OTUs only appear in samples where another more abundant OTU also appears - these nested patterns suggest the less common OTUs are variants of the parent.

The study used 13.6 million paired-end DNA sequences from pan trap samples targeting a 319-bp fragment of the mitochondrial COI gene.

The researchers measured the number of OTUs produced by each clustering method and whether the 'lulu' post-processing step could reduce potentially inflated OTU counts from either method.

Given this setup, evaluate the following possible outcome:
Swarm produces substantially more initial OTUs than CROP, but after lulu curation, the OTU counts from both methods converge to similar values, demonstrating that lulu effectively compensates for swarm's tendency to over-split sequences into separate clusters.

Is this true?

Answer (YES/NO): NO